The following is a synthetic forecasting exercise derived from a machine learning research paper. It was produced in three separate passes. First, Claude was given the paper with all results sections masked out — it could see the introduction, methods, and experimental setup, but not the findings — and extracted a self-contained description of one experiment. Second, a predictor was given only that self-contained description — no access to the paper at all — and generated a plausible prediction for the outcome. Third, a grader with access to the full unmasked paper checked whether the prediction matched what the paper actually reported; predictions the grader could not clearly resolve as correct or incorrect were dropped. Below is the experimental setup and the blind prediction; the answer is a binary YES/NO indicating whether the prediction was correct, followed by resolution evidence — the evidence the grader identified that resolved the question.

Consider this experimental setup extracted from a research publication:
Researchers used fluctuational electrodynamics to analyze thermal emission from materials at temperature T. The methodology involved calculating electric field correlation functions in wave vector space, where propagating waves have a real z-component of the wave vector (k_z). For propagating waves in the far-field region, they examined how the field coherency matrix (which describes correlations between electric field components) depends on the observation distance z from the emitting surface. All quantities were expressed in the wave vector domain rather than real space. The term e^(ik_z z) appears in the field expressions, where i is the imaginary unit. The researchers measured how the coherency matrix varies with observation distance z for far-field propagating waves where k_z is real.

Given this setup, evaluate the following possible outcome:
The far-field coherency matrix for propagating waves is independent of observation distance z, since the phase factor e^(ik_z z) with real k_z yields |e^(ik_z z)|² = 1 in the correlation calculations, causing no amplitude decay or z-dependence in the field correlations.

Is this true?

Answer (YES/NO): YES